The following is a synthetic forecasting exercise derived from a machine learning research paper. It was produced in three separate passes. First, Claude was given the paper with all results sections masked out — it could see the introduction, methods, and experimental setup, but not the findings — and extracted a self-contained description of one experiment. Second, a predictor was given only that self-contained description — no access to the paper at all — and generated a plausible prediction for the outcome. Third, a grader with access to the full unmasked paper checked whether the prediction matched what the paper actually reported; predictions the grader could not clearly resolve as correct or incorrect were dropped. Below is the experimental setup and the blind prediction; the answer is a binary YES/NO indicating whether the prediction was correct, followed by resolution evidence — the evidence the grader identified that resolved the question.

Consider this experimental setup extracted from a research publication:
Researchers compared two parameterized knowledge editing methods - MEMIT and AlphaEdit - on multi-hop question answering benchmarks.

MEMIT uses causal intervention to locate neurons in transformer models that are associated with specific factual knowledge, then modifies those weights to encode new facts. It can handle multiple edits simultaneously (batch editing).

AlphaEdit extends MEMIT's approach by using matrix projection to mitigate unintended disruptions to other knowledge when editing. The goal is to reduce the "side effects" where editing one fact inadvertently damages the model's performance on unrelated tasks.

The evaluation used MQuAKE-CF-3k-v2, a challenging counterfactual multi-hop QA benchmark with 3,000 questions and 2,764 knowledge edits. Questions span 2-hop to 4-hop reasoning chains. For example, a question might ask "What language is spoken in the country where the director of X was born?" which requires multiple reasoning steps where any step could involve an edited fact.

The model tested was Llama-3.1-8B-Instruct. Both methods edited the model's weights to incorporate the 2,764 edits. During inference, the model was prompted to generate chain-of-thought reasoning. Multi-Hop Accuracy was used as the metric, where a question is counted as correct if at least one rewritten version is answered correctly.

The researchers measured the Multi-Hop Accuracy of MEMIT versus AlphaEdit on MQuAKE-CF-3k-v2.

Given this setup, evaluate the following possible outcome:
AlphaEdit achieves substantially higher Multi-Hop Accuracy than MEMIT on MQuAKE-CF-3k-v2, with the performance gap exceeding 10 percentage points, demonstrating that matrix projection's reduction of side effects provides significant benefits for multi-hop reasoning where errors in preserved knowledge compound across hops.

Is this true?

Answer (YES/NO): NO